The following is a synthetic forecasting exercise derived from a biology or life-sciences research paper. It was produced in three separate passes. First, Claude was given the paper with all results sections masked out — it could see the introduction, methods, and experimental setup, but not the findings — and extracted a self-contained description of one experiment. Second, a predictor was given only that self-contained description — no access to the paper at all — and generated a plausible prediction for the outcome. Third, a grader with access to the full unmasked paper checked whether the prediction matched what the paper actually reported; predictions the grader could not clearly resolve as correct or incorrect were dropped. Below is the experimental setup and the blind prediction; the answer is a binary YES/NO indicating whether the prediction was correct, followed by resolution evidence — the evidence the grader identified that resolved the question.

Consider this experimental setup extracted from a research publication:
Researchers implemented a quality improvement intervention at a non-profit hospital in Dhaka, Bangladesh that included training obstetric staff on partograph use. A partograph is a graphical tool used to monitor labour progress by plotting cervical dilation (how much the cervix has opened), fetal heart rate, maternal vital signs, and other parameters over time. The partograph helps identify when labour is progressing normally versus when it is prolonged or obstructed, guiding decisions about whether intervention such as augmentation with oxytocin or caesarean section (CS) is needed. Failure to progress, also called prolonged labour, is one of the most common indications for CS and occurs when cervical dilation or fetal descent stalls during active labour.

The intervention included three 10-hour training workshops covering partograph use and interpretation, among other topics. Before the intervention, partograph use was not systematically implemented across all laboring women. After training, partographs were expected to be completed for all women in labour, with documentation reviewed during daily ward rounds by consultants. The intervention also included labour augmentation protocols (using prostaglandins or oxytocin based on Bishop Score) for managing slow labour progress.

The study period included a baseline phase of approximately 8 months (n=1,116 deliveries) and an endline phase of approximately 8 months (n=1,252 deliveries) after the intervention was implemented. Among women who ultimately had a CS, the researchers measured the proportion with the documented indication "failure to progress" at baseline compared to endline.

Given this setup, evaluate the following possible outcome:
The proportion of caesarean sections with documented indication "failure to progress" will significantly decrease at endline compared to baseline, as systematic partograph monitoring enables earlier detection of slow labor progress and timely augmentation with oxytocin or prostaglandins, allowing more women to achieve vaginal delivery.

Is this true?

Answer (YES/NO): NO